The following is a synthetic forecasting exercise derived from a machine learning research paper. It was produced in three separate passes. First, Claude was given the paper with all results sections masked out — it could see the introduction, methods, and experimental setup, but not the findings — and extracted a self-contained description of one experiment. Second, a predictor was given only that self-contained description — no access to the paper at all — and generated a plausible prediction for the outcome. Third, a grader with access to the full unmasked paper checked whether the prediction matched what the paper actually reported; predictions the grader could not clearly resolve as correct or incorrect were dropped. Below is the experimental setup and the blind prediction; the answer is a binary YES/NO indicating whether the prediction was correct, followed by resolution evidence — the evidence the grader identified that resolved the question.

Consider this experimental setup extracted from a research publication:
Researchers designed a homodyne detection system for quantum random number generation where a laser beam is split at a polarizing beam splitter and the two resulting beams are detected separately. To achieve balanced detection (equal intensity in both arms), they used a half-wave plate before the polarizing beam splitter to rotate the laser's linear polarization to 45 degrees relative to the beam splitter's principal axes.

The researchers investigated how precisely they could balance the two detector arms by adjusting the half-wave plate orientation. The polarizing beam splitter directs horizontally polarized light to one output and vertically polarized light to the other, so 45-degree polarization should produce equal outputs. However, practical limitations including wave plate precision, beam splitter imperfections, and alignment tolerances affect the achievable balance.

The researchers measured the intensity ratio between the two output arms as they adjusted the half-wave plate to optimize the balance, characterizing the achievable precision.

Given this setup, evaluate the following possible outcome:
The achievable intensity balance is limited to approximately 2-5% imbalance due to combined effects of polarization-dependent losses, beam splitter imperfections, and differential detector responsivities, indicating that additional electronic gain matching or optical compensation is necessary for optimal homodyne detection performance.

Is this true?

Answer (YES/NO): NO